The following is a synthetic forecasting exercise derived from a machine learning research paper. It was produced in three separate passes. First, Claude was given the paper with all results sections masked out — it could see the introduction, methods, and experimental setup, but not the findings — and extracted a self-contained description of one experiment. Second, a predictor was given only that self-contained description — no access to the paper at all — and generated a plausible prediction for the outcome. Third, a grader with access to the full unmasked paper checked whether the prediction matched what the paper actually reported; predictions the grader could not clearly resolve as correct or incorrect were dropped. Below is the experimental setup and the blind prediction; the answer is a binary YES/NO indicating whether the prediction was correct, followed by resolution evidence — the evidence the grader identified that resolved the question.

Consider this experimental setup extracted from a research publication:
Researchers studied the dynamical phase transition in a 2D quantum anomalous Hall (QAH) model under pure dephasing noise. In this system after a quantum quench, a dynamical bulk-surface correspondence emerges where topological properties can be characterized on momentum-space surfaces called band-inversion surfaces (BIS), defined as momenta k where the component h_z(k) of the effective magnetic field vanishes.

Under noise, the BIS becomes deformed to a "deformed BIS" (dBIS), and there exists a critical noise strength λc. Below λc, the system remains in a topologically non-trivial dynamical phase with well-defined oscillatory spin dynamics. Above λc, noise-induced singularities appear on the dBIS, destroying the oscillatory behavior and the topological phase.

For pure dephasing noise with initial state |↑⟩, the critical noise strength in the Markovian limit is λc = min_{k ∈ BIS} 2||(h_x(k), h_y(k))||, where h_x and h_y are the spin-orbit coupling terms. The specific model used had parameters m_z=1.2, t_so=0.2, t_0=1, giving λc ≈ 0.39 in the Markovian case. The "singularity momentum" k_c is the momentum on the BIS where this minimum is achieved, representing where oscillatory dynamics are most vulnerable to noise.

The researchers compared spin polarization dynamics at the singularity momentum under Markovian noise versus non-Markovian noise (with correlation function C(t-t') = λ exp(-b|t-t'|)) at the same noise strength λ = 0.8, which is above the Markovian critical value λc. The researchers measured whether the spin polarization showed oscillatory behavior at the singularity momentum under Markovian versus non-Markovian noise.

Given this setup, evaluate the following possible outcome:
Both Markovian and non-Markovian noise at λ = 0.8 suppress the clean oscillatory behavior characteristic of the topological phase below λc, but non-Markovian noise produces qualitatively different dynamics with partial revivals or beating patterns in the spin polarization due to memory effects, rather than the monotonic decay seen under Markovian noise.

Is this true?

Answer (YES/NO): NO